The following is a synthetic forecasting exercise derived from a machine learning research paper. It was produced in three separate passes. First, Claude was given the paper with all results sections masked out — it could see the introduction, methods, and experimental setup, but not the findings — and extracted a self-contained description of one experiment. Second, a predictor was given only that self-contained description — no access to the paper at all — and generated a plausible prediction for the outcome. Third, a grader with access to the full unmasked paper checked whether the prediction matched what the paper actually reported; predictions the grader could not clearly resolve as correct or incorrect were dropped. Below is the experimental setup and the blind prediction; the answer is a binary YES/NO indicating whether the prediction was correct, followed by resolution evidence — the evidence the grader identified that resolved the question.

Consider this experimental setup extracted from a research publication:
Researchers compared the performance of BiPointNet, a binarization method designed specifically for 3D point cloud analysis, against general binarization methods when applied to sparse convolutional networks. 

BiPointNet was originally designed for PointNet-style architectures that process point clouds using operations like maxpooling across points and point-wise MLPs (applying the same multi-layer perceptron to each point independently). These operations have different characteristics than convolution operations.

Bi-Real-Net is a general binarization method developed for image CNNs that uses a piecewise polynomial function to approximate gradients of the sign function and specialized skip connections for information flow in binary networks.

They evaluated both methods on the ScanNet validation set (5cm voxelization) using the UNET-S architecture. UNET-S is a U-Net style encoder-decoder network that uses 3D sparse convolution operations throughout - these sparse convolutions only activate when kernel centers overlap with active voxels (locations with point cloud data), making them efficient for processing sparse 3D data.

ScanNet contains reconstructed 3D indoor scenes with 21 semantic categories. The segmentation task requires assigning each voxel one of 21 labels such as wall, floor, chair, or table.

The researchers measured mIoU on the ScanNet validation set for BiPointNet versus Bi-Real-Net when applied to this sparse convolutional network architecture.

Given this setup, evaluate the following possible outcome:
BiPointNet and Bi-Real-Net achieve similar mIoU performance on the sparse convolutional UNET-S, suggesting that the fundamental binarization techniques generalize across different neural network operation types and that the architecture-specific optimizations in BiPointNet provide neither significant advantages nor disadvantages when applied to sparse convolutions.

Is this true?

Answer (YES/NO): NO